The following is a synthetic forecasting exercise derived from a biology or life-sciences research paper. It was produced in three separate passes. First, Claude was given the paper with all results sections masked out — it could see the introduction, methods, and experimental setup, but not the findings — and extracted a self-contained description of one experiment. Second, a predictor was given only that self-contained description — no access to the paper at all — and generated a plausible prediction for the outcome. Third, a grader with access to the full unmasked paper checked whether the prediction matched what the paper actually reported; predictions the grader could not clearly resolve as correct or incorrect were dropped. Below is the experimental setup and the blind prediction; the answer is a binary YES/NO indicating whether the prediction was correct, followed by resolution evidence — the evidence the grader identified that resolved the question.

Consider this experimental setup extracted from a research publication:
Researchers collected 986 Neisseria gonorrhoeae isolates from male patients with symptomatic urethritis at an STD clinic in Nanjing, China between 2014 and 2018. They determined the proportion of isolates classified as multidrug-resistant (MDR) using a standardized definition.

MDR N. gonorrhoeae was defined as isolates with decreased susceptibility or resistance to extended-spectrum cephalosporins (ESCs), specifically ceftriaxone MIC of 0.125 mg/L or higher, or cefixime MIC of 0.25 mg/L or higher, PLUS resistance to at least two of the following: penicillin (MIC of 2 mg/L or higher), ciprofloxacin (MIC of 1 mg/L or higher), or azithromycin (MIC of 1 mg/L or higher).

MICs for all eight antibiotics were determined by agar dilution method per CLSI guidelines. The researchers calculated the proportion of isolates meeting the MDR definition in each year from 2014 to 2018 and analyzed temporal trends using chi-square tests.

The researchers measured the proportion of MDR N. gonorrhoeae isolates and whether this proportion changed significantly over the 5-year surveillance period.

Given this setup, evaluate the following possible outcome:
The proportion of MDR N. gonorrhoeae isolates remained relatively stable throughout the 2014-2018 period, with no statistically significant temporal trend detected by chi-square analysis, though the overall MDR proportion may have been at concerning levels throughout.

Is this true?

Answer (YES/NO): NO